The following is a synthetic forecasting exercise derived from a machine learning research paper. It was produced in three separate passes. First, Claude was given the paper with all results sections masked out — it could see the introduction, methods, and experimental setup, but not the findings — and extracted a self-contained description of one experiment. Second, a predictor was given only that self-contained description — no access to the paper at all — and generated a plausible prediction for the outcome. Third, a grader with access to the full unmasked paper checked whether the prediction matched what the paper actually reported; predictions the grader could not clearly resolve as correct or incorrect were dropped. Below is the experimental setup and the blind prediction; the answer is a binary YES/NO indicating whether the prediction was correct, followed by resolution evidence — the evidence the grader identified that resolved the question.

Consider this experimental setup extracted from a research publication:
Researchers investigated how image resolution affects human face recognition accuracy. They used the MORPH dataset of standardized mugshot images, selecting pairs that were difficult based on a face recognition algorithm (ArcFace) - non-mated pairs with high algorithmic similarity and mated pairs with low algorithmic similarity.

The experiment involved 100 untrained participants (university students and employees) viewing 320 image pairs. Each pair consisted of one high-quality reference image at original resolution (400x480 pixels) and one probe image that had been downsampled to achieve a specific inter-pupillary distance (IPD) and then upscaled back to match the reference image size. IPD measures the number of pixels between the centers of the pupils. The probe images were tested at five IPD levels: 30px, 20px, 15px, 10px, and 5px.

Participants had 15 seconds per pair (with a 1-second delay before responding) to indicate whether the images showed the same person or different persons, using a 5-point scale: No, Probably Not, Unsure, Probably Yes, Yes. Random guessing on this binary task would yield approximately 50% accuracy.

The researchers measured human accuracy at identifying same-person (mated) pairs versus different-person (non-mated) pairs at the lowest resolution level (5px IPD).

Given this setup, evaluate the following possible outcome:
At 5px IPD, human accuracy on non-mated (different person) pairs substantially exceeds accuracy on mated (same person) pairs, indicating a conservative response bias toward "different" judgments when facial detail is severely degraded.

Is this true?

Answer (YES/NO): YES